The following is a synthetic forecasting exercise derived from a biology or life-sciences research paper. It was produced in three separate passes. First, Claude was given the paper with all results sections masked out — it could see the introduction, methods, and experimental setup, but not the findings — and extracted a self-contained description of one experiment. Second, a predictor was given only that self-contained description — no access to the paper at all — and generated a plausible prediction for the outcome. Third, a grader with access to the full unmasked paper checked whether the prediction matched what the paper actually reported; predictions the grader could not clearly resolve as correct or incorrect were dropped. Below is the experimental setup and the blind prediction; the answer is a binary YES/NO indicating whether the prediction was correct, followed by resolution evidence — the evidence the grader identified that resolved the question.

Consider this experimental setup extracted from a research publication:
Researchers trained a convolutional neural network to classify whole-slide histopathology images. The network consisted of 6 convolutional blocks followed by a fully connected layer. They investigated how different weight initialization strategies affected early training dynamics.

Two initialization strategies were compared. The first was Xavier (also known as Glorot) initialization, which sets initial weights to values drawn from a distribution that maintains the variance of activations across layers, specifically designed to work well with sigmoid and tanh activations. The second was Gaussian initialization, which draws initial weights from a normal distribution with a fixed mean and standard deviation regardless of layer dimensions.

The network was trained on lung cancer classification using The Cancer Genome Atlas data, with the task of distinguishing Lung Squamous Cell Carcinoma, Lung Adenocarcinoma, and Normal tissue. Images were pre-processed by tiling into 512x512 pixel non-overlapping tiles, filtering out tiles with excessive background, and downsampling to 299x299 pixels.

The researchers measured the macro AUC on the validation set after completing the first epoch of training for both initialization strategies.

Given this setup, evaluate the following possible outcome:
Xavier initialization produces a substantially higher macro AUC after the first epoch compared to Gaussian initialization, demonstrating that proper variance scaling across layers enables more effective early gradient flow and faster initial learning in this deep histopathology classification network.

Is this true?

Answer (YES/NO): YES